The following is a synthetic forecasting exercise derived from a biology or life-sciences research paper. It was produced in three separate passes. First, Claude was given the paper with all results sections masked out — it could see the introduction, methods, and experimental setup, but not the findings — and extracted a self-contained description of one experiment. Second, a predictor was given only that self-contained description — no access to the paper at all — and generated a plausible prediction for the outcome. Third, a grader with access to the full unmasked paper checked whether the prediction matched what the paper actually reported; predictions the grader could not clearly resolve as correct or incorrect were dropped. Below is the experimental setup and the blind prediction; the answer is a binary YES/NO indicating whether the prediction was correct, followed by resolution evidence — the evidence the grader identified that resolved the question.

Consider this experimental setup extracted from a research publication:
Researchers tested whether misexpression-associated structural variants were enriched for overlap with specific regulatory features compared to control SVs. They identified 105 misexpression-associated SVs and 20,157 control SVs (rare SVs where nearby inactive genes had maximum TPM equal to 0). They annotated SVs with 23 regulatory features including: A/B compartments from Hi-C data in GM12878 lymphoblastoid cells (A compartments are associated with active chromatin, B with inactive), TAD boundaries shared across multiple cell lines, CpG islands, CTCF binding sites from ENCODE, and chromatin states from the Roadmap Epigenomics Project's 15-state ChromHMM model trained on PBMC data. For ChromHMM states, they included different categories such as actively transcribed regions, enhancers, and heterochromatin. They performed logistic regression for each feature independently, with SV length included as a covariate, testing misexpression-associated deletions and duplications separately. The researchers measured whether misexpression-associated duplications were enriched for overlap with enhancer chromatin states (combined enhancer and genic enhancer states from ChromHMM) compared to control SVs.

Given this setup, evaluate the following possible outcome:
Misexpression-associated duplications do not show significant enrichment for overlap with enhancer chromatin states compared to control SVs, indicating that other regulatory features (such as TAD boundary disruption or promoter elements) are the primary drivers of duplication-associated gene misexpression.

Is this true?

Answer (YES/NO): NO